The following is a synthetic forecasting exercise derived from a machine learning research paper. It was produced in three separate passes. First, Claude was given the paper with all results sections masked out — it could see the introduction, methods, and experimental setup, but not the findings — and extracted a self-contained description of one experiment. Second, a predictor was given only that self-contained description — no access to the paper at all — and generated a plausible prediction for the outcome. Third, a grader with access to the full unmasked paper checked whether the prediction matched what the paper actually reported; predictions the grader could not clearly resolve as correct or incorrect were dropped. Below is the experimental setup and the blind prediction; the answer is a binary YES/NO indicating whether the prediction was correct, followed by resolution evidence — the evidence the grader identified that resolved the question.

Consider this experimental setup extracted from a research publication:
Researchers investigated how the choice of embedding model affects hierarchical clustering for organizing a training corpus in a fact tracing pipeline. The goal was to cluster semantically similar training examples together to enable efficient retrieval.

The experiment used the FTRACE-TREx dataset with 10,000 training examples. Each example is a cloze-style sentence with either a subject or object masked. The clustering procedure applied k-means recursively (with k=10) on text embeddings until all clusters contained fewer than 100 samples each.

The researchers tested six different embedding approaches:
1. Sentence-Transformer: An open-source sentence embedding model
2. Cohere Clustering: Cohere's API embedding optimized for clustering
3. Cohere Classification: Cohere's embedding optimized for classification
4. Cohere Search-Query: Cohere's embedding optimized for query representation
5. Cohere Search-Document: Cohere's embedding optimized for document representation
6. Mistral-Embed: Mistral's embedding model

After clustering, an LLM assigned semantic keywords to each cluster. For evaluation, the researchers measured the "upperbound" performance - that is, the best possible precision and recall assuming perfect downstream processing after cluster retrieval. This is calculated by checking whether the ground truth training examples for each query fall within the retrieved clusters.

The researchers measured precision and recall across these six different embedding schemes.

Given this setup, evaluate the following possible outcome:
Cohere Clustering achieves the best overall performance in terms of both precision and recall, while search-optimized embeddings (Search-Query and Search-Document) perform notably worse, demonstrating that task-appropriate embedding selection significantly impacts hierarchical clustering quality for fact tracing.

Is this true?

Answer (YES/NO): NO